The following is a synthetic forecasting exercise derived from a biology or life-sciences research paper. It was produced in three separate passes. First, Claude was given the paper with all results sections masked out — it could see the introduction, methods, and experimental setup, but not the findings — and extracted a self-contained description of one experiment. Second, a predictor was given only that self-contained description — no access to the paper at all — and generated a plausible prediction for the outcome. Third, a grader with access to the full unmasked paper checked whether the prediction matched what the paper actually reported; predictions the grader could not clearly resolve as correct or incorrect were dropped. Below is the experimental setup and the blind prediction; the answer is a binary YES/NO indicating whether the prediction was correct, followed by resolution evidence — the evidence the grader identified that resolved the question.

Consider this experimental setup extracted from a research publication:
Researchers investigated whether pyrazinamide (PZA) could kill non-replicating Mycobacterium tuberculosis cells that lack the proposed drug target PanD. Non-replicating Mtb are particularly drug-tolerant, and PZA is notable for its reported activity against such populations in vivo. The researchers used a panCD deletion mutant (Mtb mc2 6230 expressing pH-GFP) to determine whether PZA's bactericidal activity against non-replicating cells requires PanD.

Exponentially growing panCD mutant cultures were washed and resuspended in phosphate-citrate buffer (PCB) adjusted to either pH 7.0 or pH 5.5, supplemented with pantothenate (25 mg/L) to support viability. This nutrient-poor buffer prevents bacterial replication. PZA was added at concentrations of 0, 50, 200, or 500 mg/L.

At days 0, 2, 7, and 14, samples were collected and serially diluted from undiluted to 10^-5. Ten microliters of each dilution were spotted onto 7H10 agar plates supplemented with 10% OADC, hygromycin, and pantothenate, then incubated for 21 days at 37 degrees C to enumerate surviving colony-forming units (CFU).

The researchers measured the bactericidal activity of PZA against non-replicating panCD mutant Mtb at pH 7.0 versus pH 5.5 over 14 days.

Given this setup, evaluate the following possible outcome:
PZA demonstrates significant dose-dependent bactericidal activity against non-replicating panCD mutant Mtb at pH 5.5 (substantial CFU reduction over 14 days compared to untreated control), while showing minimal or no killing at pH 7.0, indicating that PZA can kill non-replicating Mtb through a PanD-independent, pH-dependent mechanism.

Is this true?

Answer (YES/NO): YES